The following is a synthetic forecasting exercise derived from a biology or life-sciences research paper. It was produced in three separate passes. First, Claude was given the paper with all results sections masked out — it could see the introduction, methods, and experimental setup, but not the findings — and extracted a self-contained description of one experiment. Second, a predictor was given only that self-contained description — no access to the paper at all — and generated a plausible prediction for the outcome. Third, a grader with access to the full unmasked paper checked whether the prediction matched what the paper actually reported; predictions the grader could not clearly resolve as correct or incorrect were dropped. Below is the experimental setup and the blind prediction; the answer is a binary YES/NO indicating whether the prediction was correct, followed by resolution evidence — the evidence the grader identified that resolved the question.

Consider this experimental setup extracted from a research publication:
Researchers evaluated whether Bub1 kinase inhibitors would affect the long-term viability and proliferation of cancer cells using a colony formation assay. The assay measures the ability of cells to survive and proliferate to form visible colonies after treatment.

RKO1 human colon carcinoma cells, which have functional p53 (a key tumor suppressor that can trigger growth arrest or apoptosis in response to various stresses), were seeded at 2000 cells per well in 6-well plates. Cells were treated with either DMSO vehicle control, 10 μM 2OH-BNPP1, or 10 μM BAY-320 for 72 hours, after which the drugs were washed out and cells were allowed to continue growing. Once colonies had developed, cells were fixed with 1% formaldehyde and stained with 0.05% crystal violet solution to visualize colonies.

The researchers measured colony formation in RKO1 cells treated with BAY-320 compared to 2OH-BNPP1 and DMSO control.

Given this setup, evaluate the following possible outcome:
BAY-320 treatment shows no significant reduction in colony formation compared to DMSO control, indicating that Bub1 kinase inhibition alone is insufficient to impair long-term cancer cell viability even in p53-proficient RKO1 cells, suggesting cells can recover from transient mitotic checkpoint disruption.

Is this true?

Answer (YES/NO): NO